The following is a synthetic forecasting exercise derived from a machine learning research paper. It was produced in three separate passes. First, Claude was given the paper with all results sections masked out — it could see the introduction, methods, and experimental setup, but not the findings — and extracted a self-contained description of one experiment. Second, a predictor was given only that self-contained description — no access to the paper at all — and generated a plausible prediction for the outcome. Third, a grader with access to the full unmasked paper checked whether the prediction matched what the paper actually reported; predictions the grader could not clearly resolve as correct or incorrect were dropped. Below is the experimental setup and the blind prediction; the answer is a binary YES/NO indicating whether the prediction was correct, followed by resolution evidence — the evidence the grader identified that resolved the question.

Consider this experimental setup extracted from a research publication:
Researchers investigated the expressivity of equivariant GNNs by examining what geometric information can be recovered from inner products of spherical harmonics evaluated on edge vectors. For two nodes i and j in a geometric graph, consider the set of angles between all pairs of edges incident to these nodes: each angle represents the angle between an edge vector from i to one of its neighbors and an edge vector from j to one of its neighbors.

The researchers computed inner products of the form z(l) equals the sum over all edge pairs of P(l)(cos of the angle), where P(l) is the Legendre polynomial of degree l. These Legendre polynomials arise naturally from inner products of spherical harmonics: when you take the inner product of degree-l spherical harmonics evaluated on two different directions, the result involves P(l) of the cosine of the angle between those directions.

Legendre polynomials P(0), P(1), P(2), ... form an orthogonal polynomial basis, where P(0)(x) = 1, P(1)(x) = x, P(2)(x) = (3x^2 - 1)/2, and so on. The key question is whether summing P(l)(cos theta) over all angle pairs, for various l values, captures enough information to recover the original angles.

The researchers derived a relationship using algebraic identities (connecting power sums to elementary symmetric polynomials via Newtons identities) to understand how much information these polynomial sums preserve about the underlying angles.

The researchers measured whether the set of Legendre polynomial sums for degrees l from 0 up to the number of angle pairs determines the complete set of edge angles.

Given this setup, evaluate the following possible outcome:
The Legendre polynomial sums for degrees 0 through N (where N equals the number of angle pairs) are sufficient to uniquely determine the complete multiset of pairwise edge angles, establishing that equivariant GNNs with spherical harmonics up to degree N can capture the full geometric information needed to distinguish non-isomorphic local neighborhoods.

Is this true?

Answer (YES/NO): YES